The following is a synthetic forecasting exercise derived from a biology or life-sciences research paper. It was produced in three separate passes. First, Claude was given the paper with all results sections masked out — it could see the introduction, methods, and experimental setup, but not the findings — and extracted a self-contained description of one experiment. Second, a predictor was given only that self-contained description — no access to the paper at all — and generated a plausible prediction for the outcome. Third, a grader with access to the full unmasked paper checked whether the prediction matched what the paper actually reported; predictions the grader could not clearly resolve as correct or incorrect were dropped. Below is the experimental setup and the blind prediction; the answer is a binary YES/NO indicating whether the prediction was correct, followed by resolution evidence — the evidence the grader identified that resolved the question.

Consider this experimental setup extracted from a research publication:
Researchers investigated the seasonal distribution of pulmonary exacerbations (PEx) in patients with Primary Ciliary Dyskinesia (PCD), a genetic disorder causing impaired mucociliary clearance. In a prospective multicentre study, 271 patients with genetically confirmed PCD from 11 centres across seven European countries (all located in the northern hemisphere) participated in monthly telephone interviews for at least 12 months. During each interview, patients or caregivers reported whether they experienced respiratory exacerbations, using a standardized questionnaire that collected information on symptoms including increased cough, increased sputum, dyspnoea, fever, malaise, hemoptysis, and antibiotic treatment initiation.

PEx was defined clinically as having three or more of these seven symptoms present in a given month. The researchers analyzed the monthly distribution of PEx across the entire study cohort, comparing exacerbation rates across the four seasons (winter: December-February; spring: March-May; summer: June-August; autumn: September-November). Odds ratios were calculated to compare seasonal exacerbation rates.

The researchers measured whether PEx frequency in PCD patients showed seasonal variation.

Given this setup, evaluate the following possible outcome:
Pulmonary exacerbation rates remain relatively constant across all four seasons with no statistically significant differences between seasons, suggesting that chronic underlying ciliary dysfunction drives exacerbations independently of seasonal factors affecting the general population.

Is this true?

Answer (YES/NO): NO